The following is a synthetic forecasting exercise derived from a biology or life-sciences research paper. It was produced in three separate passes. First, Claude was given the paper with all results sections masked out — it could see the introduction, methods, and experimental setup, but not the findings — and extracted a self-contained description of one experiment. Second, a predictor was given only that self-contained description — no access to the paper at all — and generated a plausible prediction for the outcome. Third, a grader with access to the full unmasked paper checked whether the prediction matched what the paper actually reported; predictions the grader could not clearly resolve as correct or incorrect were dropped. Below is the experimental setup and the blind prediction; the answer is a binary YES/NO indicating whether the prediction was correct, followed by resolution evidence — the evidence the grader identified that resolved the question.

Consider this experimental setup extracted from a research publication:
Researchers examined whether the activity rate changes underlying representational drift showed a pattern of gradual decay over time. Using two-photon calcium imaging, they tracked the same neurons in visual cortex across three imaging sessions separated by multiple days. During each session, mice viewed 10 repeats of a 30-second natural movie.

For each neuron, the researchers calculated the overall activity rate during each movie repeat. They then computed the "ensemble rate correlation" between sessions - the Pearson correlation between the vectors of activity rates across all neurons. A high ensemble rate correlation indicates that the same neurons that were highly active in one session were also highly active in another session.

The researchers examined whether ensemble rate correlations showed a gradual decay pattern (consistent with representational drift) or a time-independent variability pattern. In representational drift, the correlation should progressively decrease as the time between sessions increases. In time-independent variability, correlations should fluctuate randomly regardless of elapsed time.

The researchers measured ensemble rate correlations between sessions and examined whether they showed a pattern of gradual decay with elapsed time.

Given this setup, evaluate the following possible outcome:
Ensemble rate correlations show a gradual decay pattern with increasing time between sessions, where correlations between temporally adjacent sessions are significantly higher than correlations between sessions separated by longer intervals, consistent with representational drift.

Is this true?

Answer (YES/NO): YES